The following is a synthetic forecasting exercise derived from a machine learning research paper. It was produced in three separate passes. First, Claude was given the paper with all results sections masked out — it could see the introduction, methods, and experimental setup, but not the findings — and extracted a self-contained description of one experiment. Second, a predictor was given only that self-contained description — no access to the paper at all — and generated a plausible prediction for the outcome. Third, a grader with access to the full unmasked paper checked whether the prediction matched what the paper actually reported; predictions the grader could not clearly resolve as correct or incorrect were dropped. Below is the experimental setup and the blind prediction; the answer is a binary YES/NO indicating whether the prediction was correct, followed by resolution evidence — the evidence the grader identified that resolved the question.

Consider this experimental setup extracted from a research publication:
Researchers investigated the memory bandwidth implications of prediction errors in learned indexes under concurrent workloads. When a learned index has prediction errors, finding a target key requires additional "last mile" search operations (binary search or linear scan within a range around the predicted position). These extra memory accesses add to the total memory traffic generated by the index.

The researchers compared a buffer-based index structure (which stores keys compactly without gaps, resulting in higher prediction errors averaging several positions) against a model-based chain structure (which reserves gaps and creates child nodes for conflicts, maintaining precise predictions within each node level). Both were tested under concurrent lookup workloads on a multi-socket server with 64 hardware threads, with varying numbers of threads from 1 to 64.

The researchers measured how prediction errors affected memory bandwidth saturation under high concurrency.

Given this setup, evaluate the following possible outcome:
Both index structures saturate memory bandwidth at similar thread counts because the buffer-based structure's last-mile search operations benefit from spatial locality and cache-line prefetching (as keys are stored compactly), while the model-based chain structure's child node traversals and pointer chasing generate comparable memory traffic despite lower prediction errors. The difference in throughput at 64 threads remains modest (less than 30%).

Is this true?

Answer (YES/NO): NO